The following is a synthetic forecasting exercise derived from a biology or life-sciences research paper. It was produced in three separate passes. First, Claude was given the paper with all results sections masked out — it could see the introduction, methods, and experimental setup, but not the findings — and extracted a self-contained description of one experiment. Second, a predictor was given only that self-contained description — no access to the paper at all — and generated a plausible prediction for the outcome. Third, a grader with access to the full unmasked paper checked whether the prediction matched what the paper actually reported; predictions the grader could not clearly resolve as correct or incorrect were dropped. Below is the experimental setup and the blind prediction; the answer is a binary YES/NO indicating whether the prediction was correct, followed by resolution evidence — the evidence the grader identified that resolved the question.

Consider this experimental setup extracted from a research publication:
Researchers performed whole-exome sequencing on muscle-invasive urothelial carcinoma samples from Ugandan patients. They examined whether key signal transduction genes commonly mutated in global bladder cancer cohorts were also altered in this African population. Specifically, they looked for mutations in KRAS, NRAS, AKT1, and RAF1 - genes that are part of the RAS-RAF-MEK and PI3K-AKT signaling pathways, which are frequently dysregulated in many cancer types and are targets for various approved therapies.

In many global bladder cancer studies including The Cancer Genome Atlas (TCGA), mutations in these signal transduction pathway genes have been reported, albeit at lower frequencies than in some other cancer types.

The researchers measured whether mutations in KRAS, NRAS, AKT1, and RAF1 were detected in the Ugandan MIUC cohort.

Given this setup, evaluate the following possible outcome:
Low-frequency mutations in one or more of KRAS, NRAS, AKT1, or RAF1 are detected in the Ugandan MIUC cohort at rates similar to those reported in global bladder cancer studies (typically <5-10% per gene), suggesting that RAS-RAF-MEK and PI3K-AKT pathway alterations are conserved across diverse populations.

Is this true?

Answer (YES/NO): NO